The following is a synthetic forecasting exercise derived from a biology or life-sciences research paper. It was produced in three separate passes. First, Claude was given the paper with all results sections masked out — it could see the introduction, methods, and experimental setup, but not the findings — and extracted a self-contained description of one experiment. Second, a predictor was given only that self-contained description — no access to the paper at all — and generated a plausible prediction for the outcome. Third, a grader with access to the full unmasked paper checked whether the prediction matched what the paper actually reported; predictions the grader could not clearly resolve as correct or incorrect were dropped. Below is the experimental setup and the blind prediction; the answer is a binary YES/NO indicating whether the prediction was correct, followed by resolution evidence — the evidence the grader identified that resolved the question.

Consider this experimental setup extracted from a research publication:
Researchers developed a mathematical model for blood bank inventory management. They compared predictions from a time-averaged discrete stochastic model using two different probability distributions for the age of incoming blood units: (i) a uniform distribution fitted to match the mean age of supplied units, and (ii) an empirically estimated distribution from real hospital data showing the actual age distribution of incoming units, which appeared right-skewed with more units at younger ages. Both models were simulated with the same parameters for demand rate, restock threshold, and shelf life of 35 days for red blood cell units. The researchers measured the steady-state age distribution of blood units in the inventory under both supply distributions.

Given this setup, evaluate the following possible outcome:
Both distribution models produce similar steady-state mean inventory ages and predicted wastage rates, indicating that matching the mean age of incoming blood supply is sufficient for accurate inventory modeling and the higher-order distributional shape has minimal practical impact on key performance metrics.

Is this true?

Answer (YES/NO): YES